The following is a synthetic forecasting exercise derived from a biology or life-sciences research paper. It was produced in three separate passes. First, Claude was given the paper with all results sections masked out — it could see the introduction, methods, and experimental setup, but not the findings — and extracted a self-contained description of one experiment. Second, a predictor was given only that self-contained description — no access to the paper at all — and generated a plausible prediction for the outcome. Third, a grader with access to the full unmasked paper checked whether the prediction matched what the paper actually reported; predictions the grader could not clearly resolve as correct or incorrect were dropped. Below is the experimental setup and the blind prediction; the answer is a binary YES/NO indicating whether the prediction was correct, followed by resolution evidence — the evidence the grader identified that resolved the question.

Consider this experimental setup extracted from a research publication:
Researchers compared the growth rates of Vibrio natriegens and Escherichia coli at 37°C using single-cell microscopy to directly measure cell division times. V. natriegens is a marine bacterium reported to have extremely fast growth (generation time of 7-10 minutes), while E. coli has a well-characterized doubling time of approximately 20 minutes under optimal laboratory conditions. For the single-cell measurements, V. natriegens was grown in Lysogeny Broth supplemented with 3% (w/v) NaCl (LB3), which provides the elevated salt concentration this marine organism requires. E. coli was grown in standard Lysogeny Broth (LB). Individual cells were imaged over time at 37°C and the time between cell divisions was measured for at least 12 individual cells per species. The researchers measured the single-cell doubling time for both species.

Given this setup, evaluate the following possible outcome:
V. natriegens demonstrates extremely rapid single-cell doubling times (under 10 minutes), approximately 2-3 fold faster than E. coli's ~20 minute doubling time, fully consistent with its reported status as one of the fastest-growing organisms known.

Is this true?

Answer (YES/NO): NO